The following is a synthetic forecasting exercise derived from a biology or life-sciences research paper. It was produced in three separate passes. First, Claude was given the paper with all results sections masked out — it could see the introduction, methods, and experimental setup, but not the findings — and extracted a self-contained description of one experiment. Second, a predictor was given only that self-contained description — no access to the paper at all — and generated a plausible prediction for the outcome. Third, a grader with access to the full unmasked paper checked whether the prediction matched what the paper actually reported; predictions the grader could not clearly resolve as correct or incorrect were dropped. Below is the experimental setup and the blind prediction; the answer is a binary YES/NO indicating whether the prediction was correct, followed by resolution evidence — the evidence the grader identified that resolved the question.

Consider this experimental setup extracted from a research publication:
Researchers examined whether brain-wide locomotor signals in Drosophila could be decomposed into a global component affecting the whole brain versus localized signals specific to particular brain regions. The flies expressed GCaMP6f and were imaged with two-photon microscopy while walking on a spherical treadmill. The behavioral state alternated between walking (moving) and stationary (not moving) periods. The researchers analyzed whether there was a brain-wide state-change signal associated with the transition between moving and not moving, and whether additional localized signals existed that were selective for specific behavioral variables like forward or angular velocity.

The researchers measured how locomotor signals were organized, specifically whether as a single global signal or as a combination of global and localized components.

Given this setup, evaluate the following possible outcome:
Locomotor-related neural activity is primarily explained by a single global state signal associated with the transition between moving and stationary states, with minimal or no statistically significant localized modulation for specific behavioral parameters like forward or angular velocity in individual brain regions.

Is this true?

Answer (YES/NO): NO